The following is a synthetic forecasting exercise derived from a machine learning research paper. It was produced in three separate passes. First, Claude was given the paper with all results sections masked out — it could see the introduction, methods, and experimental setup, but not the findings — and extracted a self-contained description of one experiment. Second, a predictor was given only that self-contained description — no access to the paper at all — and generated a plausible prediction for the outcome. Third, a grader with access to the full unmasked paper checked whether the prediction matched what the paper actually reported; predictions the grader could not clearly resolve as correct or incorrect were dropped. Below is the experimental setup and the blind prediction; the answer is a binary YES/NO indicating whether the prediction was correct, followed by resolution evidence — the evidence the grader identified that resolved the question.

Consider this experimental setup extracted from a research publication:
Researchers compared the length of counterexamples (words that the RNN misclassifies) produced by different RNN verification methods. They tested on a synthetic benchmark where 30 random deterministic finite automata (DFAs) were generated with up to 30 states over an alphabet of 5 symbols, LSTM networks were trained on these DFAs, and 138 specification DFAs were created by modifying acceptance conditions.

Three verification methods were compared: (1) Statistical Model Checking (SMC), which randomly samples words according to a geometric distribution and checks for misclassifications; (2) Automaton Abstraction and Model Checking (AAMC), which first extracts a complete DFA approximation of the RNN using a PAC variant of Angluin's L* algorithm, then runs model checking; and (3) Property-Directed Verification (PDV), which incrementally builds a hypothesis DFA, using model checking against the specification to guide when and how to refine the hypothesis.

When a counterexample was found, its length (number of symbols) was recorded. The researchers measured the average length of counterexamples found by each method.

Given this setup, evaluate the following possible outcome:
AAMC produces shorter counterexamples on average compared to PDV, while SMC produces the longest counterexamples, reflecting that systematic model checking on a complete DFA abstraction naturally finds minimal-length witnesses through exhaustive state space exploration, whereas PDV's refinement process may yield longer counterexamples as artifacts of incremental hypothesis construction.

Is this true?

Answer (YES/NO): YES